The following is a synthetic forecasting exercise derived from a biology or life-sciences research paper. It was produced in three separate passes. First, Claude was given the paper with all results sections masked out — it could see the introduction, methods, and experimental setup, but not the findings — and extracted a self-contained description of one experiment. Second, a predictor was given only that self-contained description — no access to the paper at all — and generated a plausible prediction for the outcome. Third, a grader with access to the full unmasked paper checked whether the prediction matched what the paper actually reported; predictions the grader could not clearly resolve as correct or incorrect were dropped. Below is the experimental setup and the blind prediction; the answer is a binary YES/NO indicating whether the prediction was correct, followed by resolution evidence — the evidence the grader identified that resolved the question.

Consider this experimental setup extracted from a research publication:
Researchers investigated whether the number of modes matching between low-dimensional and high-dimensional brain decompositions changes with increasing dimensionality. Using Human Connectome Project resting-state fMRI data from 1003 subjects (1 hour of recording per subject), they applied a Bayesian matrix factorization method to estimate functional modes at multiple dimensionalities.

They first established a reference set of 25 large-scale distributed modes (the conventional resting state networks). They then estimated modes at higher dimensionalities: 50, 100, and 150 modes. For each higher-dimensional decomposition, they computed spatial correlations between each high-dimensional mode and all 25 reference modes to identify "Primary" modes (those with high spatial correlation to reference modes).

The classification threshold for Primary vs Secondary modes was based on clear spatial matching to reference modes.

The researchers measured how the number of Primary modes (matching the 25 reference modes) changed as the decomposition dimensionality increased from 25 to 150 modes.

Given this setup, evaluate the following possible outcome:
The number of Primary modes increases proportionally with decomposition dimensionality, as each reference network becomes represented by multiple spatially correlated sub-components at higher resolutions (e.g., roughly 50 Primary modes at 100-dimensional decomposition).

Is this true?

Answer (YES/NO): NO